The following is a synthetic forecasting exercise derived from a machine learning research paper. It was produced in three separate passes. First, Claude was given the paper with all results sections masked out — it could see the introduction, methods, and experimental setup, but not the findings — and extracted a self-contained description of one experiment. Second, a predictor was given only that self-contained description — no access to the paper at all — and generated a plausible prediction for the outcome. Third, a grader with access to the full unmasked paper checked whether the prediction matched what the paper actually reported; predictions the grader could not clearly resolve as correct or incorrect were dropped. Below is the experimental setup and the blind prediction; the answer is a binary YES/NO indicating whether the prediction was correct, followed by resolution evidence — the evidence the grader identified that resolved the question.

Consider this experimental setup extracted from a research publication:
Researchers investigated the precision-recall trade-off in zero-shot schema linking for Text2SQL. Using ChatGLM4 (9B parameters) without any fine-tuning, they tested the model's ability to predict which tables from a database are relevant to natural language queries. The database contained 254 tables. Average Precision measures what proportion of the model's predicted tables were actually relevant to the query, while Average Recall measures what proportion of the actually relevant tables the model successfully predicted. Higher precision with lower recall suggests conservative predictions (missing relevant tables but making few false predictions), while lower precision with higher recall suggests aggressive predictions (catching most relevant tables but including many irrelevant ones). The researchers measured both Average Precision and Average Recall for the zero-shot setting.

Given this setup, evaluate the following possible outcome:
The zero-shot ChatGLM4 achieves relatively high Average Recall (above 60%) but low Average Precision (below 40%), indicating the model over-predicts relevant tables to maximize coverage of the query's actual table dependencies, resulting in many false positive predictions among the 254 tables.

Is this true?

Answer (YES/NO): NO